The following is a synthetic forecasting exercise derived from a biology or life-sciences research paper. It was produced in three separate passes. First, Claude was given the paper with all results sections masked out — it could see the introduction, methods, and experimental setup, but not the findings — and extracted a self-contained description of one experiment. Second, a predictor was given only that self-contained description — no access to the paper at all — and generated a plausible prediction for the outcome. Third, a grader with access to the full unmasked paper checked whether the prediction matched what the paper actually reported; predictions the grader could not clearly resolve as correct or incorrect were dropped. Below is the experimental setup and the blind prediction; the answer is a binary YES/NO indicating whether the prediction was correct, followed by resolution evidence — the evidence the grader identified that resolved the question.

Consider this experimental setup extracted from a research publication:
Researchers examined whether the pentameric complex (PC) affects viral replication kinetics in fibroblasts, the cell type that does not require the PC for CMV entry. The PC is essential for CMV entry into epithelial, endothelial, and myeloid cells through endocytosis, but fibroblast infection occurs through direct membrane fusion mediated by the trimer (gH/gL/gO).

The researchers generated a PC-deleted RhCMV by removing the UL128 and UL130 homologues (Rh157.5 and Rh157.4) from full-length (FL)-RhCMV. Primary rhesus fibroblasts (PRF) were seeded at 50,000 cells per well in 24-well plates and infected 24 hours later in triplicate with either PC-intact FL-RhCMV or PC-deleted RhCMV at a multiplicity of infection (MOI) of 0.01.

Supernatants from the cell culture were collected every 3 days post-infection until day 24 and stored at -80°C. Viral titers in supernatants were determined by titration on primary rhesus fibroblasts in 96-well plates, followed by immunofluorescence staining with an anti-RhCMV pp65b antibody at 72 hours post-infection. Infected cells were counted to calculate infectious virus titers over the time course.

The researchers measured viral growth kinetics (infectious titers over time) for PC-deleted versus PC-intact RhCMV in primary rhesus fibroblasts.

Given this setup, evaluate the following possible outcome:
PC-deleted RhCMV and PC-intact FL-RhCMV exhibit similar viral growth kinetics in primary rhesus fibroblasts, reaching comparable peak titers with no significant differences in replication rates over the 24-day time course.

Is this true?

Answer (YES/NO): YES